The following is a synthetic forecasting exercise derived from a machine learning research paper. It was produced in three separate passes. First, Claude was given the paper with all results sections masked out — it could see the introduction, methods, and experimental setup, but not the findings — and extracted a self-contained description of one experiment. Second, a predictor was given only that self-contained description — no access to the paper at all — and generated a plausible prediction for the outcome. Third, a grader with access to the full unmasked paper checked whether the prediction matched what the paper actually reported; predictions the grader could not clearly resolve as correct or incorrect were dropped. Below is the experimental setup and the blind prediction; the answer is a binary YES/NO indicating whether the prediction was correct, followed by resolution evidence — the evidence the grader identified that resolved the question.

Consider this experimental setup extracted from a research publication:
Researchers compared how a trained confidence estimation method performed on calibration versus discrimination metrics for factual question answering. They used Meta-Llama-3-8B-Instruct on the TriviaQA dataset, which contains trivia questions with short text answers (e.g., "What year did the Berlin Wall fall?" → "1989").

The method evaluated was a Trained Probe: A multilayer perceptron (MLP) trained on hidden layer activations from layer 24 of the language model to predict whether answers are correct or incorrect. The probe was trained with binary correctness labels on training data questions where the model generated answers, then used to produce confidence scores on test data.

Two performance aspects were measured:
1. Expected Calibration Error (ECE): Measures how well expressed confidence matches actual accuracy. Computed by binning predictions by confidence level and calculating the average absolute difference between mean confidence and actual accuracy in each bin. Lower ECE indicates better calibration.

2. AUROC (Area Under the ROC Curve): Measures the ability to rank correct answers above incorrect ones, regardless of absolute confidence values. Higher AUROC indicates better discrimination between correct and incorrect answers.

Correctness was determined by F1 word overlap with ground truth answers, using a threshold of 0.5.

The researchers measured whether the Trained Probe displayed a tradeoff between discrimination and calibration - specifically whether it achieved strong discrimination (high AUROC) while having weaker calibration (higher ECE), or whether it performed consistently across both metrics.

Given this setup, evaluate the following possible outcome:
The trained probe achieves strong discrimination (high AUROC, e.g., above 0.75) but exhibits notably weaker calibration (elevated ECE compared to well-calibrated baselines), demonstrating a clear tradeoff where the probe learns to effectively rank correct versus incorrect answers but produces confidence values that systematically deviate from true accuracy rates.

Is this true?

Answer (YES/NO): NO